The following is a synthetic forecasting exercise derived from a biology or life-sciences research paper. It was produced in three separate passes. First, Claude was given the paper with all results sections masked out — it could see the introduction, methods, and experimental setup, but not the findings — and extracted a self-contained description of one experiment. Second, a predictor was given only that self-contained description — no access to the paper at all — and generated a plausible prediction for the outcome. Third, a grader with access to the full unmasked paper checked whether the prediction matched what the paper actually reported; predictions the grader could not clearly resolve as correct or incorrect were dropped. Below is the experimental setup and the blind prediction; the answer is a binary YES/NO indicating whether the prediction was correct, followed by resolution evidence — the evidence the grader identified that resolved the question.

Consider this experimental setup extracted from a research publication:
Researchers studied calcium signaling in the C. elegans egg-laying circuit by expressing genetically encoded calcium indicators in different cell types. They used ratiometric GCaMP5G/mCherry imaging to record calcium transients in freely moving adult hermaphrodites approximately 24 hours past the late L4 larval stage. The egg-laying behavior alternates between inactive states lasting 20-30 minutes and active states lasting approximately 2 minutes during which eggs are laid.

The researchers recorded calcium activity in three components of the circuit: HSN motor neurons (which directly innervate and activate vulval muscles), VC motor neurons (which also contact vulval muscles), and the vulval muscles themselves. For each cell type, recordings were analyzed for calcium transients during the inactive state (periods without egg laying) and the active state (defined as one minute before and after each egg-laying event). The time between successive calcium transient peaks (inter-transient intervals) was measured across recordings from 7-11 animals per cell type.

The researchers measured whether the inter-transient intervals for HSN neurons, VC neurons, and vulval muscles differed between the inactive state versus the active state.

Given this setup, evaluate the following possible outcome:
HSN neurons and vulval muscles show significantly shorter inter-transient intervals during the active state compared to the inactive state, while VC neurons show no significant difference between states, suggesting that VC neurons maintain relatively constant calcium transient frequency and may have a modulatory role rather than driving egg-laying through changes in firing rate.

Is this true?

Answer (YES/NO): NO